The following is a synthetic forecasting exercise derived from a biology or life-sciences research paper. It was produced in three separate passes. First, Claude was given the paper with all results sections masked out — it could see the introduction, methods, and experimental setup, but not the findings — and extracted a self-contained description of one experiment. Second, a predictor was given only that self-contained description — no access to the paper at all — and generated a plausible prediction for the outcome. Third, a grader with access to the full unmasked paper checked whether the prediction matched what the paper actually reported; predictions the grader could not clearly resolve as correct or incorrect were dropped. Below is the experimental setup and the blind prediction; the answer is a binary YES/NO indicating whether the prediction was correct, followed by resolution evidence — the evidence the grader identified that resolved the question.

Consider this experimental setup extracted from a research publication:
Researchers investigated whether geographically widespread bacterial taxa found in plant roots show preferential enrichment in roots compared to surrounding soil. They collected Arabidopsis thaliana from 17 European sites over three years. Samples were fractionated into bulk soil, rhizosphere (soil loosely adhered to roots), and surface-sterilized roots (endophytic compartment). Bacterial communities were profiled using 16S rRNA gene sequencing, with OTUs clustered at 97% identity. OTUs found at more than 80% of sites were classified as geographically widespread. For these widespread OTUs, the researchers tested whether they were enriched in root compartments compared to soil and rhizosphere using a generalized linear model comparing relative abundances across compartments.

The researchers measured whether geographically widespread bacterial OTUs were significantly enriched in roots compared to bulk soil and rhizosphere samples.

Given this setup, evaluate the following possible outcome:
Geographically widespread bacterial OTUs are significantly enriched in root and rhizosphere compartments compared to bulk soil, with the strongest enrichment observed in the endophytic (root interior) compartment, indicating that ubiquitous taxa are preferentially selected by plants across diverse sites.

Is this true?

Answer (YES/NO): NO